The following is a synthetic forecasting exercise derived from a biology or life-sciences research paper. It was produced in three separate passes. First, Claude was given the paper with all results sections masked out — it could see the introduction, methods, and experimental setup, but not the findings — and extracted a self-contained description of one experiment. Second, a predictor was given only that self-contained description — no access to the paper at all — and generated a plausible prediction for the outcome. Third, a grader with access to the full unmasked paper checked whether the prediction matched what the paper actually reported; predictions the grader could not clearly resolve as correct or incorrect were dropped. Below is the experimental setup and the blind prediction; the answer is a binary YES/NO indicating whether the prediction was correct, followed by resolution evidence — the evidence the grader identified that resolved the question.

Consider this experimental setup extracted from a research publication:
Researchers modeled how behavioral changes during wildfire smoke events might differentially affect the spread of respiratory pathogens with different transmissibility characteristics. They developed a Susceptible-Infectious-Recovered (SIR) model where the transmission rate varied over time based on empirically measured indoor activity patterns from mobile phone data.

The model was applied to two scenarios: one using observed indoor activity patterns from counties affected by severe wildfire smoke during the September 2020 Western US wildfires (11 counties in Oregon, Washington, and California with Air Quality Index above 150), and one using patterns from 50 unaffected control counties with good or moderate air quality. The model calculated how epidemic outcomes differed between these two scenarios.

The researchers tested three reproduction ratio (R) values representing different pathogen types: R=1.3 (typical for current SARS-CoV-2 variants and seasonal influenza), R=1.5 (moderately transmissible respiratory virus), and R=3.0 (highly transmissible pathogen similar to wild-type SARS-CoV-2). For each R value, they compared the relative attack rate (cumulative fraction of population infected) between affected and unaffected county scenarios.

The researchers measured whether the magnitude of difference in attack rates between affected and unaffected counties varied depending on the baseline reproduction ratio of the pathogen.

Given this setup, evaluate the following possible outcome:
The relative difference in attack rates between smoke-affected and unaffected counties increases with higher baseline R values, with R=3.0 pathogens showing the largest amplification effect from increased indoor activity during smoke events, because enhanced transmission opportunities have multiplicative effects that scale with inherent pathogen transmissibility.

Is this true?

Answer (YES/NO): YES